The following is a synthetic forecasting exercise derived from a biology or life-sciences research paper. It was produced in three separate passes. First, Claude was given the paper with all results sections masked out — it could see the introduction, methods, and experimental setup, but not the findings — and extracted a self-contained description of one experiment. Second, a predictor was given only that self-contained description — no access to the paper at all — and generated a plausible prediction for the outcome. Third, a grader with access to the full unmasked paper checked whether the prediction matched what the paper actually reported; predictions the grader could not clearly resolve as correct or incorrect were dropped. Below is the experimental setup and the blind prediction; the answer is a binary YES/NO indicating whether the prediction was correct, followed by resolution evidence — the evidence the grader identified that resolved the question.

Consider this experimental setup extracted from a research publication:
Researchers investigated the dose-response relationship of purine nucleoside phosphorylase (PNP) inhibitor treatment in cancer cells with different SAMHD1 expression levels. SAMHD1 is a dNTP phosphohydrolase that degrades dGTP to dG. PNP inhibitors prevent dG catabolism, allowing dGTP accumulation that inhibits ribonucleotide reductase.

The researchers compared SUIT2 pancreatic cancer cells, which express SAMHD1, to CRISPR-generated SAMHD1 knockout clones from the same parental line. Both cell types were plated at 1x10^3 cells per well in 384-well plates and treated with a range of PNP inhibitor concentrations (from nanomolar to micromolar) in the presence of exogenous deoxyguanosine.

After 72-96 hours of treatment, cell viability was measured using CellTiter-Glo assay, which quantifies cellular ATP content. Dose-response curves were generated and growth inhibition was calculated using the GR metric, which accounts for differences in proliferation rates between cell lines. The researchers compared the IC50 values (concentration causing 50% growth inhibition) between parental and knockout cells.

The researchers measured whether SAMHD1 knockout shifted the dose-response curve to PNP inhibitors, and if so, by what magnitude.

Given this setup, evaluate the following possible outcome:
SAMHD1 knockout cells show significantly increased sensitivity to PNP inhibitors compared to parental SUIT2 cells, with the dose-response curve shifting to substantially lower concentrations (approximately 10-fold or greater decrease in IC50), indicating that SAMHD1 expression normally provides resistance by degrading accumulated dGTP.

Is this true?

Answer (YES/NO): YES